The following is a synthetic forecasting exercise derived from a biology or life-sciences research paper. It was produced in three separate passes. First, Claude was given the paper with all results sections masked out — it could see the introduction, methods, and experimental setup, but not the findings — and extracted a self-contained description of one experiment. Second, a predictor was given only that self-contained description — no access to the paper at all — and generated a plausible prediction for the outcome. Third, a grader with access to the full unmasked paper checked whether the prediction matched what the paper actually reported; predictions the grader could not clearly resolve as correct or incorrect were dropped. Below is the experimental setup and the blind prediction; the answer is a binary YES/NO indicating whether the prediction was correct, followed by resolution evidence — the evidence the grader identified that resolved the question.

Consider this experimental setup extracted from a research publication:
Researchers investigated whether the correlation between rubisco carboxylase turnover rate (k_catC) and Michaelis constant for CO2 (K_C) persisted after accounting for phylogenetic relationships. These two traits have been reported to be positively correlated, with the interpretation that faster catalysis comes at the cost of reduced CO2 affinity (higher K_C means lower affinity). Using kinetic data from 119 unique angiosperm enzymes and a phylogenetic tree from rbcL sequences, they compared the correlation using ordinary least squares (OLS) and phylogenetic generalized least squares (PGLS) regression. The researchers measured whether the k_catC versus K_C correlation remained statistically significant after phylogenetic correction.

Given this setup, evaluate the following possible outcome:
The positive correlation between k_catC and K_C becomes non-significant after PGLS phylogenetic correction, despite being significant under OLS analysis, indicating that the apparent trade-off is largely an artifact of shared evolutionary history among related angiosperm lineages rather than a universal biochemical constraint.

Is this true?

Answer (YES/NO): NO